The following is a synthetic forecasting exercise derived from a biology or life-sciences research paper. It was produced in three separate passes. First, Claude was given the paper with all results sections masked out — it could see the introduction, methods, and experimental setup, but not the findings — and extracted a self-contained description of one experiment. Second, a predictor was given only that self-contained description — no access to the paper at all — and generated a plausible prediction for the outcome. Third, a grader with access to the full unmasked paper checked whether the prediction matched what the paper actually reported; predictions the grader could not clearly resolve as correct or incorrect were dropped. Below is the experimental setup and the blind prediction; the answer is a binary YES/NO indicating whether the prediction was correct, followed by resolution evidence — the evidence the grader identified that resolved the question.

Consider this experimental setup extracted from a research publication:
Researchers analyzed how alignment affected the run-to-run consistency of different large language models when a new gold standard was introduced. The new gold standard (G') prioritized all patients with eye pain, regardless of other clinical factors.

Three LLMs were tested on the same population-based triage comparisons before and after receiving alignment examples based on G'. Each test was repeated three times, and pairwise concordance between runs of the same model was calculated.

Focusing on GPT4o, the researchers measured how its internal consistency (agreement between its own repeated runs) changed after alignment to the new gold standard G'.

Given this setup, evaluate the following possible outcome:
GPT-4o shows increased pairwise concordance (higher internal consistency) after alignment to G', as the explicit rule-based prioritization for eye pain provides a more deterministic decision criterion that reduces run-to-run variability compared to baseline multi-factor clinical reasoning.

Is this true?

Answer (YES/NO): NO